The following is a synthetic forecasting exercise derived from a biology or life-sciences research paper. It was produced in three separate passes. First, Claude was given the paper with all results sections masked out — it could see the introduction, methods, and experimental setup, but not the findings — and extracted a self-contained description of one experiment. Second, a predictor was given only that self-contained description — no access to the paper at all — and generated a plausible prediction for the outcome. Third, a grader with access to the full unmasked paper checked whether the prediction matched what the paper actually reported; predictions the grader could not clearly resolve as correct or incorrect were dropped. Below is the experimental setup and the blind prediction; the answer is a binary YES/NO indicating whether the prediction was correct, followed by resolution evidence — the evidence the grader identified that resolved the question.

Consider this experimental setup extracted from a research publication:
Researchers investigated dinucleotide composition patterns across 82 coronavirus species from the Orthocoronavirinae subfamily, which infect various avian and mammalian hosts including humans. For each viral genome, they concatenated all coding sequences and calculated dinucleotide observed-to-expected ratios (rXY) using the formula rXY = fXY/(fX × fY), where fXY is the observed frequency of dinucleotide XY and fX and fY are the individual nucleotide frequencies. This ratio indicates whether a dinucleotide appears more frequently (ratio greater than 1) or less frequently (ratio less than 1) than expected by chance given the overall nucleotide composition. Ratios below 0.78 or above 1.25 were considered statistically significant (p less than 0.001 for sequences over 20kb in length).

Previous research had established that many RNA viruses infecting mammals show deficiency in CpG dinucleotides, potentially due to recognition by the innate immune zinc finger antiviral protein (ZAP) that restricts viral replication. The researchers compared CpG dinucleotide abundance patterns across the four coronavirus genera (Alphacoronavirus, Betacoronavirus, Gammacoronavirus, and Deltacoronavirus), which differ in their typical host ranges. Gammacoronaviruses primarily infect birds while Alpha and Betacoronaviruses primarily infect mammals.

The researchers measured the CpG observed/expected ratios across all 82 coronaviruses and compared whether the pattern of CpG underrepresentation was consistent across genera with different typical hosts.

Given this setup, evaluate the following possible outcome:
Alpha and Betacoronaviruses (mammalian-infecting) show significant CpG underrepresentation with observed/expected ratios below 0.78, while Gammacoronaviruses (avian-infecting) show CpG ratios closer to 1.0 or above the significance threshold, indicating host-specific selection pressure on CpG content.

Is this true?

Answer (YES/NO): NO